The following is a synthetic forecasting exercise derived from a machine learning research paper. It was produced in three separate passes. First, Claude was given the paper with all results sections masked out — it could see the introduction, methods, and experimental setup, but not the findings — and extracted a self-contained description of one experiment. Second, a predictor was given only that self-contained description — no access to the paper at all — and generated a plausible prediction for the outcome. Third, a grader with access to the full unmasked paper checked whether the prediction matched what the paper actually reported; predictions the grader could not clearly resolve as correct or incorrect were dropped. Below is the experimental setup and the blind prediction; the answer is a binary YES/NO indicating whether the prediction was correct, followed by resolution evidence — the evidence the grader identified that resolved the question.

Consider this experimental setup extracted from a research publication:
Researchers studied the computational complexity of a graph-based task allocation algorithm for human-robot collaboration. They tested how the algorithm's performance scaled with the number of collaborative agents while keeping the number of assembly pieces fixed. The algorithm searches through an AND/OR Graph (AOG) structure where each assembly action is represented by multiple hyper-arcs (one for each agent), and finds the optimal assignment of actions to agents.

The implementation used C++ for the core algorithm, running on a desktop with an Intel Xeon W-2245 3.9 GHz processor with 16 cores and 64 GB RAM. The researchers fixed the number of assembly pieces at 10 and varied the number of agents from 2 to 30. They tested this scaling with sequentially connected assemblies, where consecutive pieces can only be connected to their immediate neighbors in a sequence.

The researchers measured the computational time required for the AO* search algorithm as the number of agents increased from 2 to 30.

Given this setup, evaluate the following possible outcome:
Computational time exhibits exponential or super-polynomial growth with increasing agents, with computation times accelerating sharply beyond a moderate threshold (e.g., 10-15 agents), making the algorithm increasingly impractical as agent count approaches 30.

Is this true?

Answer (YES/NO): NO